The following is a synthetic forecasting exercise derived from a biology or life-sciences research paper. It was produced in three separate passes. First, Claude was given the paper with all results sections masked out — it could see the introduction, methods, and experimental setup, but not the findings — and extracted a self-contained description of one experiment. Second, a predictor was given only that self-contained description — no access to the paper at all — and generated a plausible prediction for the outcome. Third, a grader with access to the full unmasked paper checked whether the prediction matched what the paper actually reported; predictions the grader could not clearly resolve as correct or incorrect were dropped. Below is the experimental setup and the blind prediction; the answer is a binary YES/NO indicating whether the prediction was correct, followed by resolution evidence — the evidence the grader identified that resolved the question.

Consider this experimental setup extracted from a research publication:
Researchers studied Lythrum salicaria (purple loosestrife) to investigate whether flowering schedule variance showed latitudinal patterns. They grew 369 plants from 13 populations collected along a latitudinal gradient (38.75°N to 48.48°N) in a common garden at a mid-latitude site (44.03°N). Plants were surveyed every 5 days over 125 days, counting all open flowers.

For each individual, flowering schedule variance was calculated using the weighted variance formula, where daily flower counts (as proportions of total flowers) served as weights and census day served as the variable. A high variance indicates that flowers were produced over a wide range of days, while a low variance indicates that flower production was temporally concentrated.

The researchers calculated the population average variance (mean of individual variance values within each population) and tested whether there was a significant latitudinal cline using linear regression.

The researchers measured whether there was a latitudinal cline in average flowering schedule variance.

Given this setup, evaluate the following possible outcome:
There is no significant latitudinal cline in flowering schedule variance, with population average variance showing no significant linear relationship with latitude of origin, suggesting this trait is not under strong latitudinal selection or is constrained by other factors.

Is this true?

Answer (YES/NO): YES